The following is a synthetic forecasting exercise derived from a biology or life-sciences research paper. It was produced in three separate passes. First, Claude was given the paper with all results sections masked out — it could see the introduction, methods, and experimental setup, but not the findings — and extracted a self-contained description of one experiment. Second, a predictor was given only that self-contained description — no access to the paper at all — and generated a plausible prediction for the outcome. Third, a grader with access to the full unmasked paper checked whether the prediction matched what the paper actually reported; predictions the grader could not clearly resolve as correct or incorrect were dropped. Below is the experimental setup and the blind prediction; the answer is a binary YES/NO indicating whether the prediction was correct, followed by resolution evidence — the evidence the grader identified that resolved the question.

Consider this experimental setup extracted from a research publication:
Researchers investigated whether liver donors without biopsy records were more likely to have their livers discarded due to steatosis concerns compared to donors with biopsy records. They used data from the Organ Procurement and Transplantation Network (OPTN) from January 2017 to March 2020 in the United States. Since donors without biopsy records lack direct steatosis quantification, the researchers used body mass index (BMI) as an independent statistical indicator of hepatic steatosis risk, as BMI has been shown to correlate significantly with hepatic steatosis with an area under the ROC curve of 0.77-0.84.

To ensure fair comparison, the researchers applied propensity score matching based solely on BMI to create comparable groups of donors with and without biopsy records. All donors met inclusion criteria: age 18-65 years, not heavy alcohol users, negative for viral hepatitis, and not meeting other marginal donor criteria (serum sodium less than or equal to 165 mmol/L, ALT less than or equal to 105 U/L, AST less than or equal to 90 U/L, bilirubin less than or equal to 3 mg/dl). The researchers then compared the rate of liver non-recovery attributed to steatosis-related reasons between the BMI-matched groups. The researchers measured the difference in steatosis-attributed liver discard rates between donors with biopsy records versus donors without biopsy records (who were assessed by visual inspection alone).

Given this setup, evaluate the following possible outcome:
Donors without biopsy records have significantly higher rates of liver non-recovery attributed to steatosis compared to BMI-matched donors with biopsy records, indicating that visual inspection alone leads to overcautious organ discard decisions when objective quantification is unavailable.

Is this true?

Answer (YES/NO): YES